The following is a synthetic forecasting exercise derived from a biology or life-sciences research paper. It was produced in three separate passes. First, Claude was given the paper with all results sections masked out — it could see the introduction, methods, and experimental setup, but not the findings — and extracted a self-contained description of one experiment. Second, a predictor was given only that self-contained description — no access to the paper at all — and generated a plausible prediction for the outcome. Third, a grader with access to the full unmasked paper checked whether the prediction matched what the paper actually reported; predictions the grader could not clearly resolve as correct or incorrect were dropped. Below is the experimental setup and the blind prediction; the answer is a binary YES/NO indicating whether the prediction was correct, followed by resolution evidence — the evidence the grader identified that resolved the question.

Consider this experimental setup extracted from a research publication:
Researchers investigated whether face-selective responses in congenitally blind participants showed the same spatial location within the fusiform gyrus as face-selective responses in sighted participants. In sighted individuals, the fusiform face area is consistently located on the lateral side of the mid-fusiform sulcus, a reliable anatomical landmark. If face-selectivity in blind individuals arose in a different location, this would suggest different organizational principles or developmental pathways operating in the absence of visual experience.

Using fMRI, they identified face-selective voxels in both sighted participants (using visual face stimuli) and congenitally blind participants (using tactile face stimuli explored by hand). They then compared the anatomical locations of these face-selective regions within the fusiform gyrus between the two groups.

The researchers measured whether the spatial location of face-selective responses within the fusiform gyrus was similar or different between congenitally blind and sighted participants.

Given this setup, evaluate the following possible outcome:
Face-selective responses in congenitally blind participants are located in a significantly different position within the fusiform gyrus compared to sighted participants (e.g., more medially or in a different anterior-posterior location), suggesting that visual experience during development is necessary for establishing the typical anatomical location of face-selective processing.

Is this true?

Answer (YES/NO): NO